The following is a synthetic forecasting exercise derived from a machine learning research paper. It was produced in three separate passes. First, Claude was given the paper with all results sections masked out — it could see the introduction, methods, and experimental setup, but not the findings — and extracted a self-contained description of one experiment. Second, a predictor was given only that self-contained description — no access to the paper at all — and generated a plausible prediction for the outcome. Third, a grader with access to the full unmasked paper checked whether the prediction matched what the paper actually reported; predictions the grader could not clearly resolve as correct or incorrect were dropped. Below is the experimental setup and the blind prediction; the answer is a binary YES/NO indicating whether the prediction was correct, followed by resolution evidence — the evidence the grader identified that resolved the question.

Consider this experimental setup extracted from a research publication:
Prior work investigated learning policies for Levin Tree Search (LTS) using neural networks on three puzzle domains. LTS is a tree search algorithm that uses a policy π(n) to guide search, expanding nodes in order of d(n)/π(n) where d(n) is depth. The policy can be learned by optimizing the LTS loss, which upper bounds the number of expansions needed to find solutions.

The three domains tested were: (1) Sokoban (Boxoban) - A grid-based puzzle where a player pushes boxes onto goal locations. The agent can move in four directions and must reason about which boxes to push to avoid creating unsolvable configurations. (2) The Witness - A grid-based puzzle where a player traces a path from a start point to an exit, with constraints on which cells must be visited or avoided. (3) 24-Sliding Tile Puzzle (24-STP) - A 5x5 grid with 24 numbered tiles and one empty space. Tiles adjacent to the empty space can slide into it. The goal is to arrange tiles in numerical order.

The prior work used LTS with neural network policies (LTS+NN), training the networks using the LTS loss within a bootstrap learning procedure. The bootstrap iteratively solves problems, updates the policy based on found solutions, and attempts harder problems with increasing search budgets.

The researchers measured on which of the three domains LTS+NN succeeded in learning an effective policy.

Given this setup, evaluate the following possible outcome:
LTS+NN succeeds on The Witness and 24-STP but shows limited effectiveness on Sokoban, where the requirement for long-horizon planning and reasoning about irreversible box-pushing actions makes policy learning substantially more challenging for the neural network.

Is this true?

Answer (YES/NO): NO